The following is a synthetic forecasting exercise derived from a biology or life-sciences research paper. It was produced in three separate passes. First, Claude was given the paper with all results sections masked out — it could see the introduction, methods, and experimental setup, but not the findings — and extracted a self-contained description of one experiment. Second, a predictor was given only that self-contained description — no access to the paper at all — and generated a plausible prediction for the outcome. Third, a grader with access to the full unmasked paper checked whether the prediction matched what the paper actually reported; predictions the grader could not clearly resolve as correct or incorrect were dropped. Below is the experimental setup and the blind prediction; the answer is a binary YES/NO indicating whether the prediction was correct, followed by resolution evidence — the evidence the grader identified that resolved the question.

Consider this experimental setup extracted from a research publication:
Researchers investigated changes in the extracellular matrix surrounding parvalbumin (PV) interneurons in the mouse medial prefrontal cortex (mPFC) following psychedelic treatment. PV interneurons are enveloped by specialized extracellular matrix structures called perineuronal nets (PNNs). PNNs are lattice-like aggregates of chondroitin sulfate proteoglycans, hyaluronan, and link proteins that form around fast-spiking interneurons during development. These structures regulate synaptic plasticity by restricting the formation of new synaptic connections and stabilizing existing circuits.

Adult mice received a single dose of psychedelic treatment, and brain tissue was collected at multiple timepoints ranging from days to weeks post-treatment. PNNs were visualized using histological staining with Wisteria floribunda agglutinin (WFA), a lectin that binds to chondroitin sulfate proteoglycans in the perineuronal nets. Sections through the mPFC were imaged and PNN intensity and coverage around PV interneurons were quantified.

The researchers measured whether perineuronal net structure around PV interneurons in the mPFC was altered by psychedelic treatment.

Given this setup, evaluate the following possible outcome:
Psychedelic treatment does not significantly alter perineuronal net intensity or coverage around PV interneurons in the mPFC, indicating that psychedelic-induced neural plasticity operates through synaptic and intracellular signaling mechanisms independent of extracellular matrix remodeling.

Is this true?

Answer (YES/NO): NO